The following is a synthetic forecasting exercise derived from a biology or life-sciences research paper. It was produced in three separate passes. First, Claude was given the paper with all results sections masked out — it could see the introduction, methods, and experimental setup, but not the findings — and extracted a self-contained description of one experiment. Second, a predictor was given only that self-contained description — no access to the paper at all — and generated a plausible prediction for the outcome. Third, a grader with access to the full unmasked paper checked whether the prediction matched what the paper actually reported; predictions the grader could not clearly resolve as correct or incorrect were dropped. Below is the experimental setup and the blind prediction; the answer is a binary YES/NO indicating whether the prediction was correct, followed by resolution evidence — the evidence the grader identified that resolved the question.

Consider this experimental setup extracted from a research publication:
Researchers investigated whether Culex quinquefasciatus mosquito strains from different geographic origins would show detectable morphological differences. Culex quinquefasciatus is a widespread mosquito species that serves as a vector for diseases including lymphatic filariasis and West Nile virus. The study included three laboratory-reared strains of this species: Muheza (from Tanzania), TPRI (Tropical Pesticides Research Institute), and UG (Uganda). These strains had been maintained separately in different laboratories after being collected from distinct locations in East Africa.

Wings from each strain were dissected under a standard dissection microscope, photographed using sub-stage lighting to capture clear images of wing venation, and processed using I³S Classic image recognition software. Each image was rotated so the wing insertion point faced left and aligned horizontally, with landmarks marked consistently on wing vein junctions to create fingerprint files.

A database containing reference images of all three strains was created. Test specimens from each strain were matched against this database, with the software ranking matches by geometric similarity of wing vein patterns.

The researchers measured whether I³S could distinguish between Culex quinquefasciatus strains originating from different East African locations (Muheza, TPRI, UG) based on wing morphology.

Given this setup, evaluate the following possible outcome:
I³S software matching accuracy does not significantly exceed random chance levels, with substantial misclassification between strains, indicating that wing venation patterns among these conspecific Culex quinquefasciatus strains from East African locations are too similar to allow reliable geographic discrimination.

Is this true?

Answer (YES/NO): NO